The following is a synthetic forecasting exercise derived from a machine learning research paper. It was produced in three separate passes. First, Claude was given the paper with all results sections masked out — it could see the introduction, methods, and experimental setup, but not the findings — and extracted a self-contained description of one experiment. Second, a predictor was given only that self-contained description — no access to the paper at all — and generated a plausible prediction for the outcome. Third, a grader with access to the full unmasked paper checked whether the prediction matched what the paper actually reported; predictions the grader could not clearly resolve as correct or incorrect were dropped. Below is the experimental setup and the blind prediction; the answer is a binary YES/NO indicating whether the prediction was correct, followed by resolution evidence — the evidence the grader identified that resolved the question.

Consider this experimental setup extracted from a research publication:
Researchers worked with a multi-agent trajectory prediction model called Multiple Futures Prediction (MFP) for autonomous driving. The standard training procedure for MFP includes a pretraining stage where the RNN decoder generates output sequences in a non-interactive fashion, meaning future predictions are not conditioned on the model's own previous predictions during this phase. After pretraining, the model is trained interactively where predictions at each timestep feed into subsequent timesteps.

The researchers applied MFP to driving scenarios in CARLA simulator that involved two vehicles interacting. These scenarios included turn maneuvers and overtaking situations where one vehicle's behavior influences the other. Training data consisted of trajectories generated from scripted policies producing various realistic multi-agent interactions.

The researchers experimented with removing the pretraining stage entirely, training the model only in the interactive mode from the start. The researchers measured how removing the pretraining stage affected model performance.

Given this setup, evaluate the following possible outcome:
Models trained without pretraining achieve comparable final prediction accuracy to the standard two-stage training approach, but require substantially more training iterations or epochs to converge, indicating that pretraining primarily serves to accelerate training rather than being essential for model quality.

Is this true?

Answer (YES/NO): NO